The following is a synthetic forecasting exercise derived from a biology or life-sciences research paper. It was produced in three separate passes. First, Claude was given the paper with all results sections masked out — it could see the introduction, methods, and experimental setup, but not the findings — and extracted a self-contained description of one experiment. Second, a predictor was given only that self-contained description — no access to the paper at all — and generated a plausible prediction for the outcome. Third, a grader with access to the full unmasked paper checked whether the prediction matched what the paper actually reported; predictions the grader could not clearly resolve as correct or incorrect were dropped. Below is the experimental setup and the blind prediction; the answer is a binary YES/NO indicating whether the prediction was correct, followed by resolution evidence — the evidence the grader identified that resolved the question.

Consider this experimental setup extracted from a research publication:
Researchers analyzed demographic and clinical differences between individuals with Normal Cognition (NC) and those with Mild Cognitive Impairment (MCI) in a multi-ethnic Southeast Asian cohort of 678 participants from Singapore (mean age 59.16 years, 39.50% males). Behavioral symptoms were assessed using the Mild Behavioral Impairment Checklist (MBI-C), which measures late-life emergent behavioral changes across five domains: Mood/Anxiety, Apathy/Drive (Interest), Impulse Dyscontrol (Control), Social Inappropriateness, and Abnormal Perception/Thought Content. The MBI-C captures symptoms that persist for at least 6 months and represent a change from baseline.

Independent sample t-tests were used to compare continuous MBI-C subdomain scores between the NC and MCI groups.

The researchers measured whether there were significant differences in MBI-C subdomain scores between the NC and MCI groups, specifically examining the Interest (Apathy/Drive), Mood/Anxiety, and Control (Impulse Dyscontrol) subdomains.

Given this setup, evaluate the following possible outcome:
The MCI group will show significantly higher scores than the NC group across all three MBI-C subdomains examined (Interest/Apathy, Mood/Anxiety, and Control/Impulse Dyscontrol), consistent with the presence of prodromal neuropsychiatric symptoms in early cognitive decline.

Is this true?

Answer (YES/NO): YES